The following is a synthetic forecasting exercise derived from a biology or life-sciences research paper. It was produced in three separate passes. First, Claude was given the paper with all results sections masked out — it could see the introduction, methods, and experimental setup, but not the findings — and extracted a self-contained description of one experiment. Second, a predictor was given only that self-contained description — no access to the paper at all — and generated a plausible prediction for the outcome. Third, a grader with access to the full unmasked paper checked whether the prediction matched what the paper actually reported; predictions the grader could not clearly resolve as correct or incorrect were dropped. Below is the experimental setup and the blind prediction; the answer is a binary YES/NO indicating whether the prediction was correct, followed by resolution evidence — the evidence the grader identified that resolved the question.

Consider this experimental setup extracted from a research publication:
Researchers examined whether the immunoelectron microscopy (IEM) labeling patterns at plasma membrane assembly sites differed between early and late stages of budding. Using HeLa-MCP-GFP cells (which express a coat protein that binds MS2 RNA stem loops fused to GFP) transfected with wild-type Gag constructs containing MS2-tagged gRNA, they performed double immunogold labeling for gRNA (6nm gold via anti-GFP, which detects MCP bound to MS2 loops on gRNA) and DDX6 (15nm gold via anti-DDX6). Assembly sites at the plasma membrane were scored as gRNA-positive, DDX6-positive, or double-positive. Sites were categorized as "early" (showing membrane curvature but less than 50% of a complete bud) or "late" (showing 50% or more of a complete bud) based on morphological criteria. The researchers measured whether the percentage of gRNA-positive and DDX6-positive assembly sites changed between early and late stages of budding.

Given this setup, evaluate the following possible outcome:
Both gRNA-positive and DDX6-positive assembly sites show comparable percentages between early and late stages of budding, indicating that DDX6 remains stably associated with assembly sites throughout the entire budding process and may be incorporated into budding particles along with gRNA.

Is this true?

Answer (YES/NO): NO